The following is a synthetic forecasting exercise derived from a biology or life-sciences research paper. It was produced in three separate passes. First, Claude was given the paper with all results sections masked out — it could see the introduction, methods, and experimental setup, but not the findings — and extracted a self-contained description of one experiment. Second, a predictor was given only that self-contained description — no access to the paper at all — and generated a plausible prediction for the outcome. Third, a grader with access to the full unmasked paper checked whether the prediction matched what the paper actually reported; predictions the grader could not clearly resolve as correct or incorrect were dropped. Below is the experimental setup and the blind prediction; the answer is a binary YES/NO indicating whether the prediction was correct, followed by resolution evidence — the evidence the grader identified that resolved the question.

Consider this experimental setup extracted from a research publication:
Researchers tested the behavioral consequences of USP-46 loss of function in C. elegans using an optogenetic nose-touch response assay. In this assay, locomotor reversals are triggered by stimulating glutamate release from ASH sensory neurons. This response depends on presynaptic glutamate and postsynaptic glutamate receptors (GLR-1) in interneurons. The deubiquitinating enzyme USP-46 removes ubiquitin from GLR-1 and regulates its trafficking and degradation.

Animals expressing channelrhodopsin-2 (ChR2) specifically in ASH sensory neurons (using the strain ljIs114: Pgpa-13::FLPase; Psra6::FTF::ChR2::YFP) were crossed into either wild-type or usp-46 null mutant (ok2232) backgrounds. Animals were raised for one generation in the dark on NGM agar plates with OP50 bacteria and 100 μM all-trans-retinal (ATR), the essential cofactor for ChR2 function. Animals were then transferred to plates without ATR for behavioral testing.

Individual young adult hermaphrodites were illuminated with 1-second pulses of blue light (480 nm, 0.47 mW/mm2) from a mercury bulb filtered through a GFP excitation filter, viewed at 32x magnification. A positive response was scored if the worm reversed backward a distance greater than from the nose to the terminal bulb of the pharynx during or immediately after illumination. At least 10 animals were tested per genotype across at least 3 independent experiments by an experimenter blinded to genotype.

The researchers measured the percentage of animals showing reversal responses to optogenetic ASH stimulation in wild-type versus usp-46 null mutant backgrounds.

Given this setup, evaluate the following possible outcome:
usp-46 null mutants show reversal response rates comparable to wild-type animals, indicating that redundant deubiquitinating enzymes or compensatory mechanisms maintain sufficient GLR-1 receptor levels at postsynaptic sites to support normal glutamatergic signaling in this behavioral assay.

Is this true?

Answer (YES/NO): NO